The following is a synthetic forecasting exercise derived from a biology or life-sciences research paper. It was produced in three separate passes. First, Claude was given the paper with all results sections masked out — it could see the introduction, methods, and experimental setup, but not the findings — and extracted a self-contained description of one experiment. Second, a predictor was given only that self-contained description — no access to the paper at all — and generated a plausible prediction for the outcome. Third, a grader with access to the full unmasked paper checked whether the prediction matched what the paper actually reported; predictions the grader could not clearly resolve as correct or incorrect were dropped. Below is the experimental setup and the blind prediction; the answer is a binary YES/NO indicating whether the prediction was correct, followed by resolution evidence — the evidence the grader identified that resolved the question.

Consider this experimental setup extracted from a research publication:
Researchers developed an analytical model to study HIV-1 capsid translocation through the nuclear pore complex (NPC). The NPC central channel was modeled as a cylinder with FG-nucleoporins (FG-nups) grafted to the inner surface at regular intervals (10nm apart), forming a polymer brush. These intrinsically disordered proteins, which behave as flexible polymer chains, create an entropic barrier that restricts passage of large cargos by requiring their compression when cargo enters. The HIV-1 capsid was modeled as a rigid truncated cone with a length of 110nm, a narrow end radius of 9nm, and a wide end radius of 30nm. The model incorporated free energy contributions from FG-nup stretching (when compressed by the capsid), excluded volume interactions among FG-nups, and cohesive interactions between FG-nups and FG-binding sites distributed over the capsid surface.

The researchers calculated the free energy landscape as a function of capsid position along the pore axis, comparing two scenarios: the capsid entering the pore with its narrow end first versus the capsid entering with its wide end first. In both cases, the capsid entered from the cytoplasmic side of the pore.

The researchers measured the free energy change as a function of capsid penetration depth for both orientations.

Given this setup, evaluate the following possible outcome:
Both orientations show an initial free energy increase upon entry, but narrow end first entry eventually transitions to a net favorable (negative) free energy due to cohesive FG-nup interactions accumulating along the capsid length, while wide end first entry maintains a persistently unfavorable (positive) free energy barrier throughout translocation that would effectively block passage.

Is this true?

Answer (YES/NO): NO